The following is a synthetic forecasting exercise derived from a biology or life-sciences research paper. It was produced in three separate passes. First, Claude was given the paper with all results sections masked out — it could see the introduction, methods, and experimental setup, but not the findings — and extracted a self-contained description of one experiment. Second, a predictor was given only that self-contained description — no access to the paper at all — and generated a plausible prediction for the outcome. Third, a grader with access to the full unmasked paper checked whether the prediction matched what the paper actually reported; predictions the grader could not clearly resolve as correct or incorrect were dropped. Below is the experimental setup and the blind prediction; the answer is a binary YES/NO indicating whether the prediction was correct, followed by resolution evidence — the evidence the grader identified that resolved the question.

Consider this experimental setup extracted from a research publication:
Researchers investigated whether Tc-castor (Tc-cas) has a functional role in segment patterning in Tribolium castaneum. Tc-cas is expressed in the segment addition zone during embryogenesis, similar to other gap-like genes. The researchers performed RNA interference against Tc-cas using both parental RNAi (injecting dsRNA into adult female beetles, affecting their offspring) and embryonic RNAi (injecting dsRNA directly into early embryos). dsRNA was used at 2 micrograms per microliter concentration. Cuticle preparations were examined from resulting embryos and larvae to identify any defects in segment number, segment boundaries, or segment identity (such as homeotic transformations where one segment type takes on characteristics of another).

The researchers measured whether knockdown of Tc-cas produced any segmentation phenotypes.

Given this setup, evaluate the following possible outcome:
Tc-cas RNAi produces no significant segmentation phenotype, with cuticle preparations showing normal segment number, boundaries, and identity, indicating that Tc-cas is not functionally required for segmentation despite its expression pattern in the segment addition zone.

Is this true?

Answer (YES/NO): YES